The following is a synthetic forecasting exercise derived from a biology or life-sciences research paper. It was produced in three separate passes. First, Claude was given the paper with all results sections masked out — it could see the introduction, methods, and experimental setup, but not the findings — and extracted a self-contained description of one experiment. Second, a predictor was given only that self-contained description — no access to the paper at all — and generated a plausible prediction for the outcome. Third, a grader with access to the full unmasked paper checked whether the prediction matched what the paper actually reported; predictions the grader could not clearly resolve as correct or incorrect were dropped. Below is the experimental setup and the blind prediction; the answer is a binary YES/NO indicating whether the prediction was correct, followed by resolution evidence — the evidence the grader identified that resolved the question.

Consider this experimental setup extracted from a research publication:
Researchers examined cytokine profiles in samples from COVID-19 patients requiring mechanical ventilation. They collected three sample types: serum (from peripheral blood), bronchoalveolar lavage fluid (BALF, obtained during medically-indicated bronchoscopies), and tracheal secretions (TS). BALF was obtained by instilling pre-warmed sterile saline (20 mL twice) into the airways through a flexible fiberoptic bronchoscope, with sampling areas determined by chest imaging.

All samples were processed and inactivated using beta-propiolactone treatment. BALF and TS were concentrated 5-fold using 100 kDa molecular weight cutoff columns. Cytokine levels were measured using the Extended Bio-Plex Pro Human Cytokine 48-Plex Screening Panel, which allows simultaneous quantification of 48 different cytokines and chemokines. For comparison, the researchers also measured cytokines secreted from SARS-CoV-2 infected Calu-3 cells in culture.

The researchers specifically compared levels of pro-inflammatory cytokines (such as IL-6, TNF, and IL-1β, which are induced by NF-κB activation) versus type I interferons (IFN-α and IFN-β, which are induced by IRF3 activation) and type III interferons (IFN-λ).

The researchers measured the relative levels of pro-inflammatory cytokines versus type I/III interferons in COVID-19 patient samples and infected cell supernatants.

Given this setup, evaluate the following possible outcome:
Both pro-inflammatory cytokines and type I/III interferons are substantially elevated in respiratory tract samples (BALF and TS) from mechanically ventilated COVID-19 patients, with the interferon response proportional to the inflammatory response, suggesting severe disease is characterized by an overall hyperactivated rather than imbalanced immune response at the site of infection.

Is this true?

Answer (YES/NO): NO